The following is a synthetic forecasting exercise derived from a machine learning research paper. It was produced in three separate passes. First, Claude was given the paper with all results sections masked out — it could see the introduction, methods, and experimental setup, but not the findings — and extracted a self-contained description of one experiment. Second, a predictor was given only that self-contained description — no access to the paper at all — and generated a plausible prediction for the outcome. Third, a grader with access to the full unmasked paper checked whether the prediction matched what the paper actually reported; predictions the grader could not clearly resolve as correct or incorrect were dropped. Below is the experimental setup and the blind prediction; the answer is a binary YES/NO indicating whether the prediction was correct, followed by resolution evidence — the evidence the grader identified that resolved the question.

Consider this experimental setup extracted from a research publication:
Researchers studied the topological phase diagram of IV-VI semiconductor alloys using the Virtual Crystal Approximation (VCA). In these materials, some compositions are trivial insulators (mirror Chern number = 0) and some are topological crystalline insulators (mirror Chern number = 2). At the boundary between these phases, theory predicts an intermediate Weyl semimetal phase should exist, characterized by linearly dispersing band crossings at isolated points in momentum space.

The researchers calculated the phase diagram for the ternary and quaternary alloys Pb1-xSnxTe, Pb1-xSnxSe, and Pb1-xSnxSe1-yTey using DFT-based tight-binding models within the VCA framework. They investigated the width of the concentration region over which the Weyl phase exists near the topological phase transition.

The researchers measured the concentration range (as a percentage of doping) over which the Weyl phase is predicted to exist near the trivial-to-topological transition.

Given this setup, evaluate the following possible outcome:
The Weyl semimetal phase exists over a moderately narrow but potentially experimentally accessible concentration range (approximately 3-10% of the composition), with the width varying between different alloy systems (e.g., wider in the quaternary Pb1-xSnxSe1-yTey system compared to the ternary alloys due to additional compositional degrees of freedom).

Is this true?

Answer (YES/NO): NO